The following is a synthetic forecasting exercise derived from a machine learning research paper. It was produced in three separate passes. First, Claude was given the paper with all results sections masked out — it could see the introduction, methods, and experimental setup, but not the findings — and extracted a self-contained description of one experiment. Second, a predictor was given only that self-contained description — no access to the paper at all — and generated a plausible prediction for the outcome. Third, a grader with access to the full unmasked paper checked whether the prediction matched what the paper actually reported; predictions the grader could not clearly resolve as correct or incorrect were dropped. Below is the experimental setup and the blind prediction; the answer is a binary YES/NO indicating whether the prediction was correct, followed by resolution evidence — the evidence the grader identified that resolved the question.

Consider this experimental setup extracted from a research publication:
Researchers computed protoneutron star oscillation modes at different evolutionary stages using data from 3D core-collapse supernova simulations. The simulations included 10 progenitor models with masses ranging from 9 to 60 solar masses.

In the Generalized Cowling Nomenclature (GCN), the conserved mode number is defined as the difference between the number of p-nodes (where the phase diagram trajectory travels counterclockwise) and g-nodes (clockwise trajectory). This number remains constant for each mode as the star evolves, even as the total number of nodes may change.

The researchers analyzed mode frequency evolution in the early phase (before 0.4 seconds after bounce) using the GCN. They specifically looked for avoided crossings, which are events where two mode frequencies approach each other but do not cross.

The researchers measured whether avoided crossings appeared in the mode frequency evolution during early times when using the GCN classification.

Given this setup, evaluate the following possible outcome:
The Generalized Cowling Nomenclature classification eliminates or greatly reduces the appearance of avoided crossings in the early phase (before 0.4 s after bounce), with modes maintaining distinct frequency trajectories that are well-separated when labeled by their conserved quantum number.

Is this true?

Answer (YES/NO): NO